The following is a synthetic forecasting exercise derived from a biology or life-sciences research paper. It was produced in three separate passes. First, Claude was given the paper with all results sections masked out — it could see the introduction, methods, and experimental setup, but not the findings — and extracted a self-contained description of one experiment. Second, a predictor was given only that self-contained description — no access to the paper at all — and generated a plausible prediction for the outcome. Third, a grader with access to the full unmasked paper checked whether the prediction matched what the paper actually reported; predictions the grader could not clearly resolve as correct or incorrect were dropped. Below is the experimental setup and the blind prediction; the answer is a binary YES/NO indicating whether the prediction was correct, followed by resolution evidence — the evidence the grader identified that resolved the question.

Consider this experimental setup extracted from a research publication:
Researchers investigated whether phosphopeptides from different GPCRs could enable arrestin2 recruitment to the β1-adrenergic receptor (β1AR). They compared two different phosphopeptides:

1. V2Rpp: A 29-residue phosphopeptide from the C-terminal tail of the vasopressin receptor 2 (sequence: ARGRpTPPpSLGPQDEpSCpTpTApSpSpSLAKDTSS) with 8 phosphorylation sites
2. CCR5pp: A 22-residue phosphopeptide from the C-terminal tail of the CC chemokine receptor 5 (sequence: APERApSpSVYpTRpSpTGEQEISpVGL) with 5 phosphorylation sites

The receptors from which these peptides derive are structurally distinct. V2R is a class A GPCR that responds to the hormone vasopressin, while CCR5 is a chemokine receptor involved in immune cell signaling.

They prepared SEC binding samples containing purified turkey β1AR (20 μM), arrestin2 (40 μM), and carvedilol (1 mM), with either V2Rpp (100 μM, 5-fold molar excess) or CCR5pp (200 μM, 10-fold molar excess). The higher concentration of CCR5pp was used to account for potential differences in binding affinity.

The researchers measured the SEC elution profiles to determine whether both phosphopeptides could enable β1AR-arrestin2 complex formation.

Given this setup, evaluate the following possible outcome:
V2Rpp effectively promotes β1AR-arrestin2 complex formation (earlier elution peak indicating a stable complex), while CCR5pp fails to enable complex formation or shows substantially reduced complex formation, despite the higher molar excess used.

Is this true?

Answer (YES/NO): NO